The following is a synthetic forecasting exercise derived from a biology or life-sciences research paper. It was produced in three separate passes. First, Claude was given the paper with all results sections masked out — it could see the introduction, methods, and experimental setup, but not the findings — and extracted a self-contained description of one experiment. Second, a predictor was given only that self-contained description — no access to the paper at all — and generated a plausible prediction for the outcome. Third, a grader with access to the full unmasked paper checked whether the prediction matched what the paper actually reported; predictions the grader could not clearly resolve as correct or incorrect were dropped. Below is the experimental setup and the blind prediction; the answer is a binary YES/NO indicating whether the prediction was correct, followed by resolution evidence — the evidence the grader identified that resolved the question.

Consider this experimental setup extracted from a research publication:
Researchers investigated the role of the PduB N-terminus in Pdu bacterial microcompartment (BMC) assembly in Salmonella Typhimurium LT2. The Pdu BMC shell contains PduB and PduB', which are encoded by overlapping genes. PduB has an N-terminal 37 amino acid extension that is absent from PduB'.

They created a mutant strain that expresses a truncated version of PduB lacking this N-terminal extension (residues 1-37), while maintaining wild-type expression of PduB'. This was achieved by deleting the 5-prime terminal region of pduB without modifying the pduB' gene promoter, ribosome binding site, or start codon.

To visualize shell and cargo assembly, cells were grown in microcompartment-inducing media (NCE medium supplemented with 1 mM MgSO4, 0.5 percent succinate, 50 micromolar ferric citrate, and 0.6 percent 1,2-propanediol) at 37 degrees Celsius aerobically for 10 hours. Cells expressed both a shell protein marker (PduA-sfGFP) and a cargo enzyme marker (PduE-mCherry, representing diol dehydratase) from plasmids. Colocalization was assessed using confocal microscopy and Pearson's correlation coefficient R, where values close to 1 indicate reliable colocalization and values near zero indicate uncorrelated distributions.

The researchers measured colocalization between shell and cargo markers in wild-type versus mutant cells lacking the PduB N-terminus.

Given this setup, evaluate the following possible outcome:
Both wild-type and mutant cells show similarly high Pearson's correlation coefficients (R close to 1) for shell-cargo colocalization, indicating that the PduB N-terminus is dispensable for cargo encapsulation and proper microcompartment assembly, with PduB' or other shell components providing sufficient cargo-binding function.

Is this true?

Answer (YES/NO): NO